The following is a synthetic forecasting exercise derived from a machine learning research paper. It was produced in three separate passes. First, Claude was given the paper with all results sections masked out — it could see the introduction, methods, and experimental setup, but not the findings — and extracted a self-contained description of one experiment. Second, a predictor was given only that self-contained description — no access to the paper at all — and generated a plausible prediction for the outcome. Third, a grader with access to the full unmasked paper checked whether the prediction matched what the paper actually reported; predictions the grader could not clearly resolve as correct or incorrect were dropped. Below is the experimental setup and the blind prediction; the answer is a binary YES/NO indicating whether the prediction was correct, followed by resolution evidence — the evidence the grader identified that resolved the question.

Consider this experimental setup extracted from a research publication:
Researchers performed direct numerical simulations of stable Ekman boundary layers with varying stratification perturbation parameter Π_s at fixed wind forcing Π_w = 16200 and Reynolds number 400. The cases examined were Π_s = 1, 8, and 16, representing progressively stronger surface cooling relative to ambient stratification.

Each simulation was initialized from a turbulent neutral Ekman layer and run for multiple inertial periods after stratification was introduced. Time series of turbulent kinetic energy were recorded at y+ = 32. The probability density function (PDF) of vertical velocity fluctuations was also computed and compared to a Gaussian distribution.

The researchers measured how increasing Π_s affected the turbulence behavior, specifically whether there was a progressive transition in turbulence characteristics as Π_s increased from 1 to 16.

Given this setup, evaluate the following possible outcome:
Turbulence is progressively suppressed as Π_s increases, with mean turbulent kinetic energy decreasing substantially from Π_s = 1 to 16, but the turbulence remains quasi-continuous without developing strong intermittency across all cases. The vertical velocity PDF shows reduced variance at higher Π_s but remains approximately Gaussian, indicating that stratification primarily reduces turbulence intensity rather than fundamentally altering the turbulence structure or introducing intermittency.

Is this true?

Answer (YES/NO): NO